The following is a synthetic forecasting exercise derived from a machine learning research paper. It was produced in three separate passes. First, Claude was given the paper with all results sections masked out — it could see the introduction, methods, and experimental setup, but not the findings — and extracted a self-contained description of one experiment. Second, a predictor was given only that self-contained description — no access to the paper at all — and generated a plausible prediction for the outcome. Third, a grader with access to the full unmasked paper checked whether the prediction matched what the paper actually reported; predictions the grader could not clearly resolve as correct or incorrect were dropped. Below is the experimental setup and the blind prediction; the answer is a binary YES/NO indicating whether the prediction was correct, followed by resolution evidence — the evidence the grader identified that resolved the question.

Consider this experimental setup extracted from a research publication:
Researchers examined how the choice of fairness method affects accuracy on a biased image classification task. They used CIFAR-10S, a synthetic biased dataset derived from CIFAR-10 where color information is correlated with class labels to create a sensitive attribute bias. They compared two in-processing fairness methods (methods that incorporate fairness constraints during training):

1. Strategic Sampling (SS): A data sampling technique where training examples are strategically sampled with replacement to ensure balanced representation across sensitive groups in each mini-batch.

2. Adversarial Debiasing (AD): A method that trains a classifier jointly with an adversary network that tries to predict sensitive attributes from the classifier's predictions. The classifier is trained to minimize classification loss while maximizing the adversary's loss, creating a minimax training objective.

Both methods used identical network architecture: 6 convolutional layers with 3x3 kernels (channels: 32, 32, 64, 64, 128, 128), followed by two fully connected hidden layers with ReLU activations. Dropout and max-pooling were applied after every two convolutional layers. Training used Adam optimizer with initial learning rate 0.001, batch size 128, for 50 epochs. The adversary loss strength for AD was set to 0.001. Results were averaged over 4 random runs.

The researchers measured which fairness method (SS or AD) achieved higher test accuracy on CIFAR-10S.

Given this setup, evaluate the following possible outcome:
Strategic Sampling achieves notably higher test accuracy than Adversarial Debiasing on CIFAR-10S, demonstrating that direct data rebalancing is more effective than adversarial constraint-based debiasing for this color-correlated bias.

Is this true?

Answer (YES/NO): YES